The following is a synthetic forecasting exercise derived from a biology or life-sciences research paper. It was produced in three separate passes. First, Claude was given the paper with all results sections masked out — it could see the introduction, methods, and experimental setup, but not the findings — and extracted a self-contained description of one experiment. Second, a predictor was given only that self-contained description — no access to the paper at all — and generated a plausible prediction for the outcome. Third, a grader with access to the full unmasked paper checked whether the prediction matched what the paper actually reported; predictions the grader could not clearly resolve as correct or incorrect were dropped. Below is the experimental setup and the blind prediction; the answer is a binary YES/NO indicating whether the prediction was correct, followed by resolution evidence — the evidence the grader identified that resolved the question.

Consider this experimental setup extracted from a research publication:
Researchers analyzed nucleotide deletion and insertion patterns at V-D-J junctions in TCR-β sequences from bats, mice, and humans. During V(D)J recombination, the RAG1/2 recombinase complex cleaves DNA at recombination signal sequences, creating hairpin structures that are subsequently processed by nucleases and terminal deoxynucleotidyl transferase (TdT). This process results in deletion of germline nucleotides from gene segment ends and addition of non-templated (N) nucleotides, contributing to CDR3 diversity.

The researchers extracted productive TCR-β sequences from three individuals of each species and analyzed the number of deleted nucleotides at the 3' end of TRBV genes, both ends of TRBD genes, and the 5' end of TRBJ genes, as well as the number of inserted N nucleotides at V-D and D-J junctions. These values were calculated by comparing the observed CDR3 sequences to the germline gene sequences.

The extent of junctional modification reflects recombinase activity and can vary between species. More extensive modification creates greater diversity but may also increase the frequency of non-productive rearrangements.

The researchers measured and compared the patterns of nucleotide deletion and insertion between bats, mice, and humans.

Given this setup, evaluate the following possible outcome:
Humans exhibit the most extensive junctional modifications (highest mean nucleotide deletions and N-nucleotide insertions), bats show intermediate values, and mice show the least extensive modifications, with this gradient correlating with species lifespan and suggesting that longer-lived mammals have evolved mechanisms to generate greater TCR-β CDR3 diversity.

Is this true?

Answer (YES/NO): NO